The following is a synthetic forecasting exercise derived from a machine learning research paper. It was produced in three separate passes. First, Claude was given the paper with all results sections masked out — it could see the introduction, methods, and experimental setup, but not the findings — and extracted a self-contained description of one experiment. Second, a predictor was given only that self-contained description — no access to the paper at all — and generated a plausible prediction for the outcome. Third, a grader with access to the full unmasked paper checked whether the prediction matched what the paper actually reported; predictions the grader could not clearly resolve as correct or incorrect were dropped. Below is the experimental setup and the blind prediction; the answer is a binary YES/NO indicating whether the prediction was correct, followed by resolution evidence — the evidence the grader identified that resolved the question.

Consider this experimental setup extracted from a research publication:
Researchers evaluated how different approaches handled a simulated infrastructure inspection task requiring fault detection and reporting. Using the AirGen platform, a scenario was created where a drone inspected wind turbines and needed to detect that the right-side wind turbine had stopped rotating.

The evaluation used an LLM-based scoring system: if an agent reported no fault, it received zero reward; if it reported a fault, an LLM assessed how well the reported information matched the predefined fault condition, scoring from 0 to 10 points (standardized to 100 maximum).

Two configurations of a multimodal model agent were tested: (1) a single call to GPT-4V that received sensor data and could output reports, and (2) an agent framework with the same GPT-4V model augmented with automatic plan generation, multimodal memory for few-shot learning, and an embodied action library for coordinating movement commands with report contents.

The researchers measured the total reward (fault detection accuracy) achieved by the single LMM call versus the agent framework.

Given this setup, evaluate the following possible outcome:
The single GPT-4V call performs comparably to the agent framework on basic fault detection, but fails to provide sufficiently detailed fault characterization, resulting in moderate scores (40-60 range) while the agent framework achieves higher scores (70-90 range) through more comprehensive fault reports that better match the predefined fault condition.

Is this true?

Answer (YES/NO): NO